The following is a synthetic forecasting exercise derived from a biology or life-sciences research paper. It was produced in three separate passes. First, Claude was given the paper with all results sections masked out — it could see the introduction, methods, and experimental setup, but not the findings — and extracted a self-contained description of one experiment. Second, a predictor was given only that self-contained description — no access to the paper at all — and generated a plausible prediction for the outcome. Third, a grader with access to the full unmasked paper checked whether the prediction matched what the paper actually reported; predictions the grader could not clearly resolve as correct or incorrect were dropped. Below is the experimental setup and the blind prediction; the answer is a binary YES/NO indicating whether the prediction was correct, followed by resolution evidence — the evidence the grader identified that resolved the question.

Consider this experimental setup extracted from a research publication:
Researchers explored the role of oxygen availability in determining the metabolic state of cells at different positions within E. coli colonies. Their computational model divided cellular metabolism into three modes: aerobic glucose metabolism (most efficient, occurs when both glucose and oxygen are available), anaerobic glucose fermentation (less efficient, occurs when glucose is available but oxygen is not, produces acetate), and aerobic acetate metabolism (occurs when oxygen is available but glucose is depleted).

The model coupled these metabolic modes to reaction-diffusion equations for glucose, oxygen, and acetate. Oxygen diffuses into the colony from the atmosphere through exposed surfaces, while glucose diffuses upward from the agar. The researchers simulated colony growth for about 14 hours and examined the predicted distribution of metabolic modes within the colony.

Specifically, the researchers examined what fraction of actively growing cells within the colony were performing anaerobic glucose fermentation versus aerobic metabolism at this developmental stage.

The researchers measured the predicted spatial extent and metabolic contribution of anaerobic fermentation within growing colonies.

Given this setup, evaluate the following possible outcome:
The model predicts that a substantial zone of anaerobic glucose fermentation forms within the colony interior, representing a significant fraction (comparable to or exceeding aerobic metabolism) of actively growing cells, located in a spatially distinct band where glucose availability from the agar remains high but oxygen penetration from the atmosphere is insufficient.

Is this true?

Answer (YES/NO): YES